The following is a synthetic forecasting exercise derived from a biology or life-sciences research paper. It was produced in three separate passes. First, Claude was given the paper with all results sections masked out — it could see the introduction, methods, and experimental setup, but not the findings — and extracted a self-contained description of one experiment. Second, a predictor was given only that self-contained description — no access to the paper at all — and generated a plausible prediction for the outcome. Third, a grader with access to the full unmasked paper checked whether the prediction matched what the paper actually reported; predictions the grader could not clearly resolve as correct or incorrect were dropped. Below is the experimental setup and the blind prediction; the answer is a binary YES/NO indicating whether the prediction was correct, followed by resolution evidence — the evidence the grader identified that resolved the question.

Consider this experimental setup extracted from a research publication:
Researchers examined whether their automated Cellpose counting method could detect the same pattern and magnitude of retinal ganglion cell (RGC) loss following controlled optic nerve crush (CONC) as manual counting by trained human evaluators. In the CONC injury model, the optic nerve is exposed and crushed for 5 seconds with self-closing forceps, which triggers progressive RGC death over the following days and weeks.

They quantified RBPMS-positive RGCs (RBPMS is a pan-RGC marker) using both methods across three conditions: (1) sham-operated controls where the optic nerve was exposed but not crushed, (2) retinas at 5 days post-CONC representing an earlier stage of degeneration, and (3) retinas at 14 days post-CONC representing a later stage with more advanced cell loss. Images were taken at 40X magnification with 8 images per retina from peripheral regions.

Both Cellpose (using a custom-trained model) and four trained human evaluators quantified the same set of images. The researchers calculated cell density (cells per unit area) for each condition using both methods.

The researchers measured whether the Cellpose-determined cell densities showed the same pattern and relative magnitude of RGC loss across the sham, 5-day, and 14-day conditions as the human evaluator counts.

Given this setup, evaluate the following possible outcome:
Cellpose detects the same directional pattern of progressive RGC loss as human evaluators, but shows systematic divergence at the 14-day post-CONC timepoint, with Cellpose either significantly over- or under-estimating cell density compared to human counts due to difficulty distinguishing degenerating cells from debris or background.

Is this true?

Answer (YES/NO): NO